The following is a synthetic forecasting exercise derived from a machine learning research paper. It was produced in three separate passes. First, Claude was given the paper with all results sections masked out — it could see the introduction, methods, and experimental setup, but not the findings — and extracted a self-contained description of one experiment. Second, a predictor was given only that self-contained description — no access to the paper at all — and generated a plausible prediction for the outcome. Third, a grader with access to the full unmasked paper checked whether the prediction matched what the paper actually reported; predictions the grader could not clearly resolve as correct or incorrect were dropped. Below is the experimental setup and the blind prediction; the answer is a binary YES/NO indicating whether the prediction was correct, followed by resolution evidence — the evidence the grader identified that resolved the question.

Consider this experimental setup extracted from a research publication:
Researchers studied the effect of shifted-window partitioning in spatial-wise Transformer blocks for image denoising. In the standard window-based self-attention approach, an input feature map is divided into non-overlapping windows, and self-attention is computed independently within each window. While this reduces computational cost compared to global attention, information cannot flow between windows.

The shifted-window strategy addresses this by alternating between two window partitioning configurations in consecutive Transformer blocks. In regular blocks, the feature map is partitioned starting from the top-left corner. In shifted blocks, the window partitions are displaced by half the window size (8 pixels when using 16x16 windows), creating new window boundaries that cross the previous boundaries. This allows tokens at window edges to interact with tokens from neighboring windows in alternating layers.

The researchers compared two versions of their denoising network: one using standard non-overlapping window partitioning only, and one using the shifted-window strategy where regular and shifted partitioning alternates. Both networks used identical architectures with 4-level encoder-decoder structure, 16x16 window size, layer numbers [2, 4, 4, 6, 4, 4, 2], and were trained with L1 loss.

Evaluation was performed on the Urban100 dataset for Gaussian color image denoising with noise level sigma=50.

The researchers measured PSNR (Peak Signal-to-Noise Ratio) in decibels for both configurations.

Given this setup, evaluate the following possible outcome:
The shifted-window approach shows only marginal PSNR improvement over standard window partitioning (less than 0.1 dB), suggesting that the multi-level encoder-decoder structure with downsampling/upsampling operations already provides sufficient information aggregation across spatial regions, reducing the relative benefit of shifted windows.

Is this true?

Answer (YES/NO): YES